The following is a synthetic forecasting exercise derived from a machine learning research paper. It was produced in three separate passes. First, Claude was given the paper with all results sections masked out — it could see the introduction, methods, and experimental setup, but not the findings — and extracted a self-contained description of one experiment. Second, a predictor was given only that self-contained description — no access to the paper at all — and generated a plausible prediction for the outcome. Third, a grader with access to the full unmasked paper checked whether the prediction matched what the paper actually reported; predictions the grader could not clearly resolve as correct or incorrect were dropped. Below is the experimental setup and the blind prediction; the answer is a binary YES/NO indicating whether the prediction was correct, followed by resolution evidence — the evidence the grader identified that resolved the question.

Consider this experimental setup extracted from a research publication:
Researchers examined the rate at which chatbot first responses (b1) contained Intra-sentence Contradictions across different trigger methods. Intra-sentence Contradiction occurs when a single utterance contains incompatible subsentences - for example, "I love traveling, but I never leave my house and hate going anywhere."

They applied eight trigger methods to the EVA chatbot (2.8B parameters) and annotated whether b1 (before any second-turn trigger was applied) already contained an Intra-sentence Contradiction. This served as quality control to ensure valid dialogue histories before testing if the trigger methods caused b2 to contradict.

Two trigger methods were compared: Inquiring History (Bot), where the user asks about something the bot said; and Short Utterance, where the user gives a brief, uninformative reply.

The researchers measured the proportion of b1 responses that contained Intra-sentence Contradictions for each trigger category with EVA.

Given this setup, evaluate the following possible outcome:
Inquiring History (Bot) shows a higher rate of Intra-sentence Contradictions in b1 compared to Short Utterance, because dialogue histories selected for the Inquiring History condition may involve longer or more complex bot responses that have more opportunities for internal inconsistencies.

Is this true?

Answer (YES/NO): YES